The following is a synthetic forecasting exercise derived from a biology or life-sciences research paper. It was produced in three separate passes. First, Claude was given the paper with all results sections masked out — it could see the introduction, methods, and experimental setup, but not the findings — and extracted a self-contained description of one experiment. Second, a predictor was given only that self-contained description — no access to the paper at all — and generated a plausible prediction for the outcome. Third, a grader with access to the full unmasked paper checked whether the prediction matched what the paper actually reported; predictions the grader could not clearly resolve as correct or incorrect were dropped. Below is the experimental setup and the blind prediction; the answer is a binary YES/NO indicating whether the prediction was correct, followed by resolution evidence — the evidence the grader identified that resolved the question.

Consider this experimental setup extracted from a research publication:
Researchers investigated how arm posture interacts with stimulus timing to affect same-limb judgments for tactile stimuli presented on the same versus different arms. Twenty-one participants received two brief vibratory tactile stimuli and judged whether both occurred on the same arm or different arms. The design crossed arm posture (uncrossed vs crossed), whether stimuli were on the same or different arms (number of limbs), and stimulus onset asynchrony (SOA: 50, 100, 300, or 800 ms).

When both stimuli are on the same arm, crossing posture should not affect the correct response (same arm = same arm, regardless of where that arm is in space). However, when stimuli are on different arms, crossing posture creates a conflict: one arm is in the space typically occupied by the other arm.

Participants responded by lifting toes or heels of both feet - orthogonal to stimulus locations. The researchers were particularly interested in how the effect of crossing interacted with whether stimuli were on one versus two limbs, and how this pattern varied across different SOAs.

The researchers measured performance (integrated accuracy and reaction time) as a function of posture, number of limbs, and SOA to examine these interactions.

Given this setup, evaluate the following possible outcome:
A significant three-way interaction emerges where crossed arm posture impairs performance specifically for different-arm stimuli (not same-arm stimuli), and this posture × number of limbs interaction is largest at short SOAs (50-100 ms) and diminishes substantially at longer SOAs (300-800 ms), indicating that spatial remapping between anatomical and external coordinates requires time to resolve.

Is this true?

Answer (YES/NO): NO